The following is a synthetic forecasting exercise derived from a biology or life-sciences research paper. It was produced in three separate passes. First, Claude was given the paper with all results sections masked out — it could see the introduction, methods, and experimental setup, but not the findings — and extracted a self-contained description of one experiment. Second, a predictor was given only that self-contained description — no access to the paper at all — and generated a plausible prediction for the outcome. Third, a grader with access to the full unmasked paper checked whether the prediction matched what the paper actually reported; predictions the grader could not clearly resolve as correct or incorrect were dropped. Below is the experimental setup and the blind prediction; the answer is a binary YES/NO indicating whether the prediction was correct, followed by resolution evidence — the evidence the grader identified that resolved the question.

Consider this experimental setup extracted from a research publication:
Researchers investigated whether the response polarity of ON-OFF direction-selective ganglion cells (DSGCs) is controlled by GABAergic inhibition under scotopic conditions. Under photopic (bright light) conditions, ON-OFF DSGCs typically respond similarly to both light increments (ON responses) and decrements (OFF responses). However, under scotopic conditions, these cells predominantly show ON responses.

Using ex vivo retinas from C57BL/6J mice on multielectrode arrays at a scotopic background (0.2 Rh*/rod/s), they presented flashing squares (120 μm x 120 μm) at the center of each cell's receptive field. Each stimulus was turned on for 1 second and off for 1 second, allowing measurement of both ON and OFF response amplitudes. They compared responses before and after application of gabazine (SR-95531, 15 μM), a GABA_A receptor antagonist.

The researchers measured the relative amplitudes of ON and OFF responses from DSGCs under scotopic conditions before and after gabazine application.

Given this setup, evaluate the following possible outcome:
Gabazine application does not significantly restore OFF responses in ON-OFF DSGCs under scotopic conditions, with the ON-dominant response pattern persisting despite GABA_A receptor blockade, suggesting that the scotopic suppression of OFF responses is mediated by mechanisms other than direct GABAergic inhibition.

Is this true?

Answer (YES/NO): NO